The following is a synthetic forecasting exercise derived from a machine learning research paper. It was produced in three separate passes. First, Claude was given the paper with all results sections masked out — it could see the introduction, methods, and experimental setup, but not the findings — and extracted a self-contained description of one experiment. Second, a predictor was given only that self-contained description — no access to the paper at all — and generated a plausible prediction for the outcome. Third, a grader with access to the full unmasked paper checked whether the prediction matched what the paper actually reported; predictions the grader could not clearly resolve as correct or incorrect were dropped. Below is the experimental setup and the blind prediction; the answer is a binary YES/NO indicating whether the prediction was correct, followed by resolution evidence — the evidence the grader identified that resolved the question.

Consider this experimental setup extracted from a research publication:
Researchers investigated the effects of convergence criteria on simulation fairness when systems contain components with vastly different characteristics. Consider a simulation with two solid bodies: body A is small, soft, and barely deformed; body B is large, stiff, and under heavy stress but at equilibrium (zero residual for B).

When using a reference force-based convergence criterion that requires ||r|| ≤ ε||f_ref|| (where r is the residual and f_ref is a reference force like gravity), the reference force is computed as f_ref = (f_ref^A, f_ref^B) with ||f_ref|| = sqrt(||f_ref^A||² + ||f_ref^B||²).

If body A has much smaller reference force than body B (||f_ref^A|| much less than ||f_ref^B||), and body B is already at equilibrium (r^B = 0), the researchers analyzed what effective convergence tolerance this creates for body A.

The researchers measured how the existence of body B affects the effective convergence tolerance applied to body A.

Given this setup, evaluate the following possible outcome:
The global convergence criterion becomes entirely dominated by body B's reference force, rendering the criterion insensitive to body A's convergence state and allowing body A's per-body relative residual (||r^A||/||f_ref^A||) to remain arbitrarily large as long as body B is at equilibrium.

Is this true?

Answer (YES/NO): NO